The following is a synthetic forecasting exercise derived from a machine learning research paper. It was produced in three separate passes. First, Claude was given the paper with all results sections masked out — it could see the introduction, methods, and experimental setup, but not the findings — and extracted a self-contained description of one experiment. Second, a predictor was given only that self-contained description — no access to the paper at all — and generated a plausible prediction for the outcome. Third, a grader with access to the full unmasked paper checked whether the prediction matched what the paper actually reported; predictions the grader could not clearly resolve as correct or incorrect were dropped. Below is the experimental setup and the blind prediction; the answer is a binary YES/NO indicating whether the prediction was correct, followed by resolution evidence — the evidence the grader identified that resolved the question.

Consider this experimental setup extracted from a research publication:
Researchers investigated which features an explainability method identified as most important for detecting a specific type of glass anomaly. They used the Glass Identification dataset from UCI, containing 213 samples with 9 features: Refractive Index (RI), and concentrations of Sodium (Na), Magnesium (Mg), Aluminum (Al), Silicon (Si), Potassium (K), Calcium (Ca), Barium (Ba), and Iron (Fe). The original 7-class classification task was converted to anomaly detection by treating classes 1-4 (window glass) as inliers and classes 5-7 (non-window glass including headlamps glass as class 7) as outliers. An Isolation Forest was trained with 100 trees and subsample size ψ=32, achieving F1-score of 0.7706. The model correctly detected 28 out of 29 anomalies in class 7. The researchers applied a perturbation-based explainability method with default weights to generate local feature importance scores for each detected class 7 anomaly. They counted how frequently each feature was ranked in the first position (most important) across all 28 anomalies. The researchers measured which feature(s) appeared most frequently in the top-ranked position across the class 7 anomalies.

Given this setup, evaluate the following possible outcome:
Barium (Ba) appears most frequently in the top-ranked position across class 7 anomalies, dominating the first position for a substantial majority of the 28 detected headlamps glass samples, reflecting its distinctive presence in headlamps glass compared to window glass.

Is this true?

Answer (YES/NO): NO